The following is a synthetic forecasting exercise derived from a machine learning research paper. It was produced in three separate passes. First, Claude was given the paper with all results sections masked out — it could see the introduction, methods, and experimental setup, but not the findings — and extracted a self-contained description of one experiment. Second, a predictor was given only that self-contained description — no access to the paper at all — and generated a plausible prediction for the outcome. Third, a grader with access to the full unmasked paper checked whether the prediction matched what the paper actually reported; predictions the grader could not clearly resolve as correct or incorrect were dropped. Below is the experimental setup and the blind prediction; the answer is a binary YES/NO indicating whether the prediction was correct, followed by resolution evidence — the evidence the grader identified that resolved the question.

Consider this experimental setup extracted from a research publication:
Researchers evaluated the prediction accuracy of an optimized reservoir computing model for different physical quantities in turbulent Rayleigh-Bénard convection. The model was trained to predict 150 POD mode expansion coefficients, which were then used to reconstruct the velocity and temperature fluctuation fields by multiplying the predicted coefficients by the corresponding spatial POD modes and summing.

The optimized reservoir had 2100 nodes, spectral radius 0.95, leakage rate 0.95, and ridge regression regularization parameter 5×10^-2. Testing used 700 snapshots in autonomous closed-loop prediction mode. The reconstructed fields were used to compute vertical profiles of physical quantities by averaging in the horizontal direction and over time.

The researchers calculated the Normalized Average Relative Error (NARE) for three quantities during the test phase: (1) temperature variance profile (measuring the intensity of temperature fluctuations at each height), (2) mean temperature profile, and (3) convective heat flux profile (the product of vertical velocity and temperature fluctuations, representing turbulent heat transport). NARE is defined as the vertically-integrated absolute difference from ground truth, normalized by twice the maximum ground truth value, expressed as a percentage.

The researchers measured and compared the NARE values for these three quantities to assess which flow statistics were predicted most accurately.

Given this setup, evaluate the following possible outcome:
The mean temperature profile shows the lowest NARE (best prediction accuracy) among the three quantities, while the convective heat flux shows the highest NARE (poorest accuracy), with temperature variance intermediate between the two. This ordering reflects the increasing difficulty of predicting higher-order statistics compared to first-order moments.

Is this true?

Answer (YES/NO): NO